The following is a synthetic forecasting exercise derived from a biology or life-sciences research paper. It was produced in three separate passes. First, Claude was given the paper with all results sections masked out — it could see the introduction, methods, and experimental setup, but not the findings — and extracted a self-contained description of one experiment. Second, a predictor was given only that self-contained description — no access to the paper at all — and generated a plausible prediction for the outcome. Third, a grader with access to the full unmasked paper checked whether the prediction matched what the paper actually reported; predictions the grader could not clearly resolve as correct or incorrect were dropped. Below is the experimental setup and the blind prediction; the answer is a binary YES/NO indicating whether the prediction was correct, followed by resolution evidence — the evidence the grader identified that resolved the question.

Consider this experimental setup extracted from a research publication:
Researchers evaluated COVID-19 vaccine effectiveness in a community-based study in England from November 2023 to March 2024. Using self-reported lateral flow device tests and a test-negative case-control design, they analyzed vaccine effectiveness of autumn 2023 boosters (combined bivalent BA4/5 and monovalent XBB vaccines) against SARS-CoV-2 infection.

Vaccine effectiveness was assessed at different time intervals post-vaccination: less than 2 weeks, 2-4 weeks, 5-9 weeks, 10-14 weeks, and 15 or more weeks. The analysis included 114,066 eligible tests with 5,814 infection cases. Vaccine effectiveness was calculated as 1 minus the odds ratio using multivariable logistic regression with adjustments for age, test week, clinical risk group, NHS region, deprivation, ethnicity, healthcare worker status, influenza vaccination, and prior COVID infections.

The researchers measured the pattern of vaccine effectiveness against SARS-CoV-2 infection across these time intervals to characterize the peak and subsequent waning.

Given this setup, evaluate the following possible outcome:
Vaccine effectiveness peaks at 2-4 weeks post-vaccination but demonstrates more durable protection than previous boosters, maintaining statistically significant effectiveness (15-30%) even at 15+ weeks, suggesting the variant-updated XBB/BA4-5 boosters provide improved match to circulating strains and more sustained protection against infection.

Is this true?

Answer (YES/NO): NO